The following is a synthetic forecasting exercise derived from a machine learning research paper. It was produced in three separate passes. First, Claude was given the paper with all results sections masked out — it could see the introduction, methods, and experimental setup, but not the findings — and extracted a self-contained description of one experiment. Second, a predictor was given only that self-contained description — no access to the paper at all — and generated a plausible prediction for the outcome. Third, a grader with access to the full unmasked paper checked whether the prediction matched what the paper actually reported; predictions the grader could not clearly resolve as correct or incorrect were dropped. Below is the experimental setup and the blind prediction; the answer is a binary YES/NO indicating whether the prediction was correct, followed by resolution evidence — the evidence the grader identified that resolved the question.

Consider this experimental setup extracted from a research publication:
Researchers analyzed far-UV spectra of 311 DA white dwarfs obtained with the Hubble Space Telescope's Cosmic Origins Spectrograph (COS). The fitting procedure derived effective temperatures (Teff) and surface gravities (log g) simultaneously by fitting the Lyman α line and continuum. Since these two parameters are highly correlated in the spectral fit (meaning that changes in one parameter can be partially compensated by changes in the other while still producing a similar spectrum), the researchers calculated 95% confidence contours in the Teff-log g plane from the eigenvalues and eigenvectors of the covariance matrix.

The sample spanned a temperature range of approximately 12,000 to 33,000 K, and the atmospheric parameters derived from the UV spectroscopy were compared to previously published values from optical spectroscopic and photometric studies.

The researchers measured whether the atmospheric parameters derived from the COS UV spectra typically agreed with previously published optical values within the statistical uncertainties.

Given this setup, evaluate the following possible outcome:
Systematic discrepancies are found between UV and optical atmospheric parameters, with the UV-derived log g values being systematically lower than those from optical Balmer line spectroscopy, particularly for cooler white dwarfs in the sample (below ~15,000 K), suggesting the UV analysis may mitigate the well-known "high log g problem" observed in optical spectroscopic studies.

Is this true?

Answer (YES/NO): NO